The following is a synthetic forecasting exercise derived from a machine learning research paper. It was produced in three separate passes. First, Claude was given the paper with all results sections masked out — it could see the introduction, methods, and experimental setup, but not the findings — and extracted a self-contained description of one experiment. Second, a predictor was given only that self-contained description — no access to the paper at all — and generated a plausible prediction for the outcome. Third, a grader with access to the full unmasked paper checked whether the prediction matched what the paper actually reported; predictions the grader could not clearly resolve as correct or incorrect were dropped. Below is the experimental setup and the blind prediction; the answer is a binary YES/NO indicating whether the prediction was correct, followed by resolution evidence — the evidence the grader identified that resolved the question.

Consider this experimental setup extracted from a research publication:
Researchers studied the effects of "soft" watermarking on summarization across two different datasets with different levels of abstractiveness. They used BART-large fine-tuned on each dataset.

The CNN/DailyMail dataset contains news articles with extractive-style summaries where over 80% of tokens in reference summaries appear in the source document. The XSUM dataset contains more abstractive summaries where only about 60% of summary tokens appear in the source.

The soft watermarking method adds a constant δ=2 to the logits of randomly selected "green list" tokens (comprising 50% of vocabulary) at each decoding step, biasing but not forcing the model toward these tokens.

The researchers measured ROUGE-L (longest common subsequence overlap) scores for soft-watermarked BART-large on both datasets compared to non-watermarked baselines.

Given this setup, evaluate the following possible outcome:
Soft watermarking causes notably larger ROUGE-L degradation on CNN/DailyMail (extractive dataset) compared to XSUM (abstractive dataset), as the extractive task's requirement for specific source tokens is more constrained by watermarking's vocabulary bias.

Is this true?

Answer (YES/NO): NO